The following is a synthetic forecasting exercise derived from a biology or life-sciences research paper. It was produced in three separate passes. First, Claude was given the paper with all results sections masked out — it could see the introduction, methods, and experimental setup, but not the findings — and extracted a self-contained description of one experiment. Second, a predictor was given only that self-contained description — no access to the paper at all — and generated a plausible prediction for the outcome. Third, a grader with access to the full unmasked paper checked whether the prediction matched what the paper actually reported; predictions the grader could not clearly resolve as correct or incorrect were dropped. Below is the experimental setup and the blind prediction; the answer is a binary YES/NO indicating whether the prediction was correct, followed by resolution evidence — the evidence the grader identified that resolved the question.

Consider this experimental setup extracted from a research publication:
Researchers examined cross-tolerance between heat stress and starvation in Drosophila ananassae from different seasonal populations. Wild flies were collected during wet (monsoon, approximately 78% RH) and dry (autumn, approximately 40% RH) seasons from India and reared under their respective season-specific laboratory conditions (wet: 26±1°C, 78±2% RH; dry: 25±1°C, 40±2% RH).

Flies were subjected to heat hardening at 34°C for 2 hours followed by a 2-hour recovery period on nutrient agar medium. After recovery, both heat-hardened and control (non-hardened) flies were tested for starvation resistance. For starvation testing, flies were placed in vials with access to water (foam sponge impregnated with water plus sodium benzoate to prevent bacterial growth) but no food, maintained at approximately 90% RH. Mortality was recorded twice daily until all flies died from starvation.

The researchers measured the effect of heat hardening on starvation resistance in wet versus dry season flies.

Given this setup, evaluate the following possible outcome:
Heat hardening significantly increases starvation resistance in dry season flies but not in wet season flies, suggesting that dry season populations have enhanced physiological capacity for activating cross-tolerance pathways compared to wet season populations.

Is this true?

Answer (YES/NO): NO